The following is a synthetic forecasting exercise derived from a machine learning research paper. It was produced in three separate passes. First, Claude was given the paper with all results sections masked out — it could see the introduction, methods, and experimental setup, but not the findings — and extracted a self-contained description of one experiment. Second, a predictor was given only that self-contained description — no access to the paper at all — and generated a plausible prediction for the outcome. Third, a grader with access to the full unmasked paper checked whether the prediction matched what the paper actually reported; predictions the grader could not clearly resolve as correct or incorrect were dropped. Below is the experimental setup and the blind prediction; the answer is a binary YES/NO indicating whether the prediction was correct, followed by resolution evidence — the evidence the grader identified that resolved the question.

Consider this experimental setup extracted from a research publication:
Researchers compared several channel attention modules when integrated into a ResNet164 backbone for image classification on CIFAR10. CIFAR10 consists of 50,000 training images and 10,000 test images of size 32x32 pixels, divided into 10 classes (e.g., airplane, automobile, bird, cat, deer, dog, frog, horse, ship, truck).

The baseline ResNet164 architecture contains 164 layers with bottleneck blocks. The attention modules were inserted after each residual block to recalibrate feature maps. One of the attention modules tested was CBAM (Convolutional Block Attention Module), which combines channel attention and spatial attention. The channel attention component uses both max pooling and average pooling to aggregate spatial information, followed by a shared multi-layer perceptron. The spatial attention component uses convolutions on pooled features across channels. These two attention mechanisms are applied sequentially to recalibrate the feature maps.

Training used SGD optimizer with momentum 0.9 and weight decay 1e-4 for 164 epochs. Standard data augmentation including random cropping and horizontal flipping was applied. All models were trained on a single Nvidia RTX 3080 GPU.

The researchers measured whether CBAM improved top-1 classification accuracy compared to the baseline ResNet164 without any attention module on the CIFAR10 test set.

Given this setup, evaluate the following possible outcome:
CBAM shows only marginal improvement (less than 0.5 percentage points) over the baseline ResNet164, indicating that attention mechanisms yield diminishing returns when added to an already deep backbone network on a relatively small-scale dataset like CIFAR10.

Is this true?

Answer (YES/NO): NO